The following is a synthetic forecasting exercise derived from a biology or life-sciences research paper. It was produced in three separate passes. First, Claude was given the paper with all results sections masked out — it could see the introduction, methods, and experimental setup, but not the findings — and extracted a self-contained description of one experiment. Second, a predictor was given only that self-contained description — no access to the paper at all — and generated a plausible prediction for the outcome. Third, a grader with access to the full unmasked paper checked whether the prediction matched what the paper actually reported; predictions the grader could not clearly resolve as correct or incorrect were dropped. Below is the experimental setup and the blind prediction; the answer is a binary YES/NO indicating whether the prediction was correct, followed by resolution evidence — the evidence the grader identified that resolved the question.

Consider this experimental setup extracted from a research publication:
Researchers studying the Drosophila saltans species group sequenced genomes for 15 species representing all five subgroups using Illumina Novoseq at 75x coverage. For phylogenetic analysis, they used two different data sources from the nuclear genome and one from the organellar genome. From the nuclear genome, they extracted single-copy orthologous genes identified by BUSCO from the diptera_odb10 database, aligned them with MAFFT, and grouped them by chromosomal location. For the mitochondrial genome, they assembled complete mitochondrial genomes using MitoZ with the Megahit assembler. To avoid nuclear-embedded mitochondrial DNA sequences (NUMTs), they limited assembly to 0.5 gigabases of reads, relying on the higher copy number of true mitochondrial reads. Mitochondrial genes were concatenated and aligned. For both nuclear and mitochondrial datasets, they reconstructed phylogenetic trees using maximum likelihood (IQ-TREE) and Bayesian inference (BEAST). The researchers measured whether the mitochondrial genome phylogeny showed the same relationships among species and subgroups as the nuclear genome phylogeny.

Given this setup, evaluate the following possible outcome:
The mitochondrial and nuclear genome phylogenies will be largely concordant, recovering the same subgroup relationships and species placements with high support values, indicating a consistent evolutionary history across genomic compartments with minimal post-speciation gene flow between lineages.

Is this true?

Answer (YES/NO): NO